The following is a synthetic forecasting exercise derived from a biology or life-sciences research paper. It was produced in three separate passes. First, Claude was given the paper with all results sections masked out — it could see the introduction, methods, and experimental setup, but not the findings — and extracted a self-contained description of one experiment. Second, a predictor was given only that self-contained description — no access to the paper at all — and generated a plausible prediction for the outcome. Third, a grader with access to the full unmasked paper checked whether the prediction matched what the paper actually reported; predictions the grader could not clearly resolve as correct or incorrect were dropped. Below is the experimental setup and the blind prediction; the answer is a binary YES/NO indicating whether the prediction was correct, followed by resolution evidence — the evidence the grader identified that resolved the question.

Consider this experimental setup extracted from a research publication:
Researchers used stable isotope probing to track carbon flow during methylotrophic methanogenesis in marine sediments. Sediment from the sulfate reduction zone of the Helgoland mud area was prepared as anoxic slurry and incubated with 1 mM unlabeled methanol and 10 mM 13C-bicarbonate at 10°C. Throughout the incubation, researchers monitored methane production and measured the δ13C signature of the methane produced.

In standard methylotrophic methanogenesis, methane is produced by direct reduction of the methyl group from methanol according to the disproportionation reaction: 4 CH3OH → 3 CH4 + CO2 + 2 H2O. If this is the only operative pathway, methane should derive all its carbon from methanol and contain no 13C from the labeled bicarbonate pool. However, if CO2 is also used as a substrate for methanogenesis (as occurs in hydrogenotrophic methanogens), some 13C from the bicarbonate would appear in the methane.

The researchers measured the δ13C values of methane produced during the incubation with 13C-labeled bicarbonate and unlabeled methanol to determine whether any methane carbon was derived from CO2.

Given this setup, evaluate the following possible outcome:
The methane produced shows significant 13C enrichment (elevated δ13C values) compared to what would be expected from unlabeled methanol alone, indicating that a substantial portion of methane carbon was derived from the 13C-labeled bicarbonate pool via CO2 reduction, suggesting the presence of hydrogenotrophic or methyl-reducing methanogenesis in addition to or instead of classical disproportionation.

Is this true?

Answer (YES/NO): YES